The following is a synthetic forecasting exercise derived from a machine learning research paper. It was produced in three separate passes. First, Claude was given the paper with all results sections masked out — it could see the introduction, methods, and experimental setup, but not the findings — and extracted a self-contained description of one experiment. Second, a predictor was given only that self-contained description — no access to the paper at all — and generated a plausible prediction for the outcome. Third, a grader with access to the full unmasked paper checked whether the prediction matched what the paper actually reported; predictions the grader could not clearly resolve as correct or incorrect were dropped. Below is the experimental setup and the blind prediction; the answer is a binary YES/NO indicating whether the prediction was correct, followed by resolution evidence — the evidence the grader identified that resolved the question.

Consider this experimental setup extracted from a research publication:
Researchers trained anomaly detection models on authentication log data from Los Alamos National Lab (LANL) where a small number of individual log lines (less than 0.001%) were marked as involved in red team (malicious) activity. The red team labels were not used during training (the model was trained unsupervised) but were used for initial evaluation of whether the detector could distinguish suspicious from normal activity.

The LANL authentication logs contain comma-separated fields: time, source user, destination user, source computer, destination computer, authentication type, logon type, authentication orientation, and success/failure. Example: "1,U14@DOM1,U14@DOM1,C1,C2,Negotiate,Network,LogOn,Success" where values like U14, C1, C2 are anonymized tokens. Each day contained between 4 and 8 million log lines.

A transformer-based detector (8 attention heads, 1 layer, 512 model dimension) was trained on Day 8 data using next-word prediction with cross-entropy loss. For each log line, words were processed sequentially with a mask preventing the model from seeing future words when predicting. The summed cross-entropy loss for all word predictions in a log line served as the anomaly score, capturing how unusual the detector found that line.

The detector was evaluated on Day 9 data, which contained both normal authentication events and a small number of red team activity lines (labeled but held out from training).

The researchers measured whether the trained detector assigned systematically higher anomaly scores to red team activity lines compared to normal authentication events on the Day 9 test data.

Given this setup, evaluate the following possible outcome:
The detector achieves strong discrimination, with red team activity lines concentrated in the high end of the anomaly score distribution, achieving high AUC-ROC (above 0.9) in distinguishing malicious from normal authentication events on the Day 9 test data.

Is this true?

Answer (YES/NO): YES